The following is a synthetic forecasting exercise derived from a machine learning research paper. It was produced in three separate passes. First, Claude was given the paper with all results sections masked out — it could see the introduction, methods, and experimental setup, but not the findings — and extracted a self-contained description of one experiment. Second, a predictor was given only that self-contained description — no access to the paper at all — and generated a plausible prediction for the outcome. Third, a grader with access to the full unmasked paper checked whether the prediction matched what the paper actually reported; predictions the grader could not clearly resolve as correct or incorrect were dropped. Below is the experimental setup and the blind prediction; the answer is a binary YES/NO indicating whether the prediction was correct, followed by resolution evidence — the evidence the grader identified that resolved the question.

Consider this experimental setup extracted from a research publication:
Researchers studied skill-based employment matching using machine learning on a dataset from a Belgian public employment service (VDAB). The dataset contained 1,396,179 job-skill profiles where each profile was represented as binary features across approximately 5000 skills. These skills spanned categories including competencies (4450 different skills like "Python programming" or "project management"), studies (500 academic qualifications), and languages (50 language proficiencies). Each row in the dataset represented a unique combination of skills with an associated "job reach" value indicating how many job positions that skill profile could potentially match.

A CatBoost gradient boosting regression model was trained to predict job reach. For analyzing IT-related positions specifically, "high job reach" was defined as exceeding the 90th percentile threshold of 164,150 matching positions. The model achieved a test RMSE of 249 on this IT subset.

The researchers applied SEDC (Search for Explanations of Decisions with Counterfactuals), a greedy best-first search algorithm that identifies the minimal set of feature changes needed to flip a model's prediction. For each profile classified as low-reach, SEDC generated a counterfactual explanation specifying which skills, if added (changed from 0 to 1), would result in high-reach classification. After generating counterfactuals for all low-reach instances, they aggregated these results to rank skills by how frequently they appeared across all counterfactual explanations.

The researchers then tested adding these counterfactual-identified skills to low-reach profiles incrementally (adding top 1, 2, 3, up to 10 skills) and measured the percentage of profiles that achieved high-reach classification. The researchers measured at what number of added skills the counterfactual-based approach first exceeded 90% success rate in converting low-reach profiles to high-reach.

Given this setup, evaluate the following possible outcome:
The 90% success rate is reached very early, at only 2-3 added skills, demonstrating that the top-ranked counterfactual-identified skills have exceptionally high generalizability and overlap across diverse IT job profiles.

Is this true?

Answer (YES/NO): NO